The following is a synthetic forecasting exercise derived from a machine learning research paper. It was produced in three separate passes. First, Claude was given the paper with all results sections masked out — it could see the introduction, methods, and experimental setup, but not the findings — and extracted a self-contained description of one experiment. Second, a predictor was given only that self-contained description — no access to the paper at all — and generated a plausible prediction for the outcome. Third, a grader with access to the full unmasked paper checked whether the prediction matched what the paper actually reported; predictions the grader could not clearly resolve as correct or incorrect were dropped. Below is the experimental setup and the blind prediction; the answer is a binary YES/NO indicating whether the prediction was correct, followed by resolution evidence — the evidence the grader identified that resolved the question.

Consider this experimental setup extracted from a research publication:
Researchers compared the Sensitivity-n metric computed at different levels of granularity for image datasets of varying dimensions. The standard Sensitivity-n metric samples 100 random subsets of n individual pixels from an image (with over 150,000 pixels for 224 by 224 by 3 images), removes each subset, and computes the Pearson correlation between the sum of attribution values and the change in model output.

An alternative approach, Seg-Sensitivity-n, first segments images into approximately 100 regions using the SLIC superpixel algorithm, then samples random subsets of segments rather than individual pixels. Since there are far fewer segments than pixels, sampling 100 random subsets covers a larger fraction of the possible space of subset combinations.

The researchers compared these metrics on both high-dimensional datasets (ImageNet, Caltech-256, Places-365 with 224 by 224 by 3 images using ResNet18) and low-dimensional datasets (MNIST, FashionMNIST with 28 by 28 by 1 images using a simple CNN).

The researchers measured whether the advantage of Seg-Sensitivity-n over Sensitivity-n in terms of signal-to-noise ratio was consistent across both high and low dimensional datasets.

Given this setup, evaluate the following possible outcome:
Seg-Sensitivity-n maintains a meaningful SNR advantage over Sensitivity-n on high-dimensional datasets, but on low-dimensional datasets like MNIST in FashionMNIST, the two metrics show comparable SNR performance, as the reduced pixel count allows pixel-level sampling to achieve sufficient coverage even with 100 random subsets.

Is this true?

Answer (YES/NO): NO